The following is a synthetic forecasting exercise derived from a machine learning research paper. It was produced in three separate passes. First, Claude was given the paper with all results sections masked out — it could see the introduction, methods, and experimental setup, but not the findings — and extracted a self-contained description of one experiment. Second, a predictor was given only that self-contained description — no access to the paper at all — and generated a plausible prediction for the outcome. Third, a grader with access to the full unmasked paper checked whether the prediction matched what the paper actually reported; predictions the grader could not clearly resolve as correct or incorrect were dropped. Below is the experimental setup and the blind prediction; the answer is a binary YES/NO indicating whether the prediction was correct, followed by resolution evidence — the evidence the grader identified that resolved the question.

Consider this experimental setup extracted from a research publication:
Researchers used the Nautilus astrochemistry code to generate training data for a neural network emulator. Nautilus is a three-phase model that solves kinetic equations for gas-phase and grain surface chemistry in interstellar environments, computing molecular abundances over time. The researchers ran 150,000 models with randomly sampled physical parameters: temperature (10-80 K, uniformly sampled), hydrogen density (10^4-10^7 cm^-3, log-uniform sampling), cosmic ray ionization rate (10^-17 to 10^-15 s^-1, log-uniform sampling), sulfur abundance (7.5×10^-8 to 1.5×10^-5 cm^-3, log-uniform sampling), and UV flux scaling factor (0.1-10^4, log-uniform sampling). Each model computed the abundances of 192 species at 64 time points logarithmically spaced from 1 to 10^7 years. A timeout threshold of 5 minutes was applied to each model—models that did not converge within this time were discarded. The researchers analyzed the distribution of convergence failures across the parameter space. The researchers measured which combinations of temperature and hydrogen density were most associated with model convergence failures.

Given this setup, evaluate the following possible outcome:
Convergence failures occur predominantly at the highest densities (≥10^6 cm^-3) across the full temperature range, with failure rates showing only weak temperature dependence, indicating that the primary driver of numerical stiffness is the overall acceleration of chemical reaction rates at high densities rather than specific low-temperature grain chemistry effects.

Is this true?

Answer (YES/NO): NO